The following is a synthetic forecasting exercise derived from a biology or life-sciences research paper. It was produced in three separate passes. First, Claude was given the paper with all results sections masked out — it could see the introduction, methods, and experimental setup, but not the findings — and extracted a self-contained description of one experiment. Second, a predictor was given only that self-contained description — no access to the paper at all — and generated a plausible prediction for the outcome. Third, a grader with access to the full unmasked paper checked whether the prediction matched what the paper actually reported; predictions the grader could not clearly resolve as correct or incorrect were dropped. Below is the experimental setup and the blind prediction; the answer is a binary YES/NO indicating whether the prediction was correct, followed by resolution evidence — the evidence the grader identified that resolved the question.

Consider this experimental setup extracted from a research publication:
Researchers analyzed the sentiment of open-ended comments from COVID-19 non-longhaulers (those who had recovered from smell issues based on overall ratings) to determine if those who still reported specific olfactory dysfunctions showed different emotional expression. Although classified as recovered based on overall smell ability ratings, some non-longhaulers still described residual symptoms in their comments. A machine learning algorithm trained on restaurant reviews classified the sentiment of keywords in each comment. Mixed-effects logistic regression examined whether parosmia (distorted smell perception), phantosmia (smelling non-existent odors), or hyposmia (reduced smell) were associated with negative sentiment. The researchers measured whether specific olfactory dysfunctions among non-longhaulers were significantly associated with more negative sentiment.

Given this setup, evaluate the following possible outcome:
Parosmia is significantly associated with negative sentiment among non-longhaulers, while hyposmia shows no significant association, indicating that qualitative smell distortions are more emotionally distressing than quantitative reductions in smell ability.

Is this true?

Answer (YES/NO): NO